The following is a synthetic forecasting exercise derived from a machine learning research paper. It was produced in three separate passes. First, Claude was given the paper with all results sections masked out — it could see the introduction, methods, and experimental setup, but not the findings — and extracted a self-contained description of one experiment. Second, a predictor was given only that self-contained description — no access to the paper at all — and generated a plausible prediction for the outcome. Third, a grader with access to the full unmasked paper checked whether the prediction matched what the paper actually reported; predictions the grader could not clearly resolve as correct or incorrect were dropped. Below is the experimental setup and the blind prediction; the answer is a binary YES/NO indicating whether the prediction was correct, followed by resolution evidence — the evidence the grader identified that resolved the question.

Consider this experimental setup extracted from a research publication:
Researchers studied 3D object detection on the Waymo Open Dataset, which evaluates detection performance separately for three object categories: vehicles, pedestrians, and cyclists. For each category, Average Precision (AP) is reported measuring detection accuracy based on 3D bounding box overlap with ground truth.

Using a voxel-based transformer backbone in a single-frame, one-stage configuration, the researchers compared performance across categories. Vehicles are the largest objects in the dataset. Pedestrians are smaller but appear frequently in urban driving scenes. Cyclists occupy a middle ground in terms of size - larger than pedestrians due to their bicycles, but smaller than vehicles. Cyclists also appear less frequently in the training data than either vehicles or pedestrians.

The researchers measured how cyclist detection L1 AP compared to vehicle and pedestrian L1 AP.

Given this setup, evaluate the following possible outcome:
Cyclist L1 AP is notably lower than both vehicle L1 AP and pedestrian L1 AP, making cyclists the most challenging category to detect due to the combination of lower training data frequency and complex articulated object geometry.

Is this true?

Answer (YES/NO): YES